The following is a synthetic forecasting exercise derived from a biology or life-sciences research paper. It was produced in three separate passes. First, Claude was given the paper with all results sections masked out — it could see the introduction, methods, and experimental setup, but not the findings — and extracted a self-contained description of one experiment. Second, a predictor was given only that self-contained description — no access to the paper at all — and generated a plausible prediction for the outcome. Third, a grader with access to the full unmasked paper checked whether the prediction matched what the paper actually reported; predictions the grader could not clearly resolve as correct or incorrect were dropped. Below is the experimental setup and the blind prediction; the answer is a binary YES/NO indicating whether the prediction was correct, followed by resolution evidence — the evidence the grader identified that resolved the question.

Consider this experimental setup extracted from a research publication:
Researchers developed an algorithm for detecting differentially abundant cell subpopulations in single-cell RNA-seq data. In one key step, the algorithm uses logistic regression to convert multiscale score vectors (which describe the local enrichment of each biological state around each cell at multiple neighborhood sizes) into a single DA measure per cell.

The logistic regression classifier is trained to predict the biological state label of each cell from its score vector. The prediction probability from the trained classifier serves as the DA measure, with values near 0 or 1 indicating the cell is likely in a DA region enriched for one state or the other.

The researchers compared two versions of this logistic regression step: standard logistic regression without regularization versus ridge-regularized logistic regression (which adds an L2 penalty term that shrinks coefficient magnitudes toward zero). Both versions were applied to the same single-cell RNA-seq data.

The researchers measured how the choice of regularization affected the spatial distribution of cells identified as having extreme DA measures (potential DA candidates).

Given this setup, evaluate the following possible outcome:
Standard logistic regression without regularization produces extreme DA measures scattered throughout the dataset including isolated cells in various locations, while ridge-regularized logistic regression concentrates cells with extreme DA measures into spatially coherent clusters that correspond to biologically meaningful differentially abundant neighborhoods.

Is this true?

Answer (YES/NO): YES